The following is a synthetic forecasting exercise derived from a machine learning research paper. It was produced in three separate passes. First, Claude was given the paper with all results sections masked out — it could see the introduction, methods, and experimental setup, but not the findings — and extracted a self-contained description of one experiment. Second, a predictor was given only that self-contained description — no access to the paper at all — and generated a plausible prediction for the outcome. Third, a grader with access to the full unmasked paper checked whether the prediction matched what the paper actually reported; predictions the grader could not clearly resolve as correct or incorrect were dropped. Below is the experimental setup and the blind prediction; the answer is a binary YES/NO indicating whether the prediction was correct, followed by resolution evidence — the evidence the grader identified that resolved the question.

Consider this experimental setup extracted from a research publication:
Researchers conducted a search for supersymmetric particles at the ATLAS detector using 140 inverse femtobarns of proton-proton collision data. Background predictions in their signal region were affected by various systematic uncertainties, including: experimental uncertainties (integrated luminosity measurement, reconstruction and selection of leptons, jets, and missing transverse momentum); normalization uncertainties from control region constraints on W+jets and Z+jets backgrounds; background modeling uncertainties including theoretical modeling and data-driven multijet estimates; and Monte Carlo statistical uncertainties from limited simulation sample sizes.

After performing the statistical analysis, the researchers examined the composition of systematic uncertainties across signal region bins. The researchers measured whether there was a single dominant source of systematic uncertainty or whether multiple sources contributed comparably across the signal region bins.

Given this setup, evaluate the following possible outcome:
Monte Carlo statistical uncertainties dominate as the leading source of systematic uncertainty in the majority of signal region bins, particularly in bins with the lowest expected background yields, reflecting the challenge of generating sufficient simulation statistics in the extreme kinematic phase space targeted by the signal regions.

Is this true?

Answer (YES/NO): NO